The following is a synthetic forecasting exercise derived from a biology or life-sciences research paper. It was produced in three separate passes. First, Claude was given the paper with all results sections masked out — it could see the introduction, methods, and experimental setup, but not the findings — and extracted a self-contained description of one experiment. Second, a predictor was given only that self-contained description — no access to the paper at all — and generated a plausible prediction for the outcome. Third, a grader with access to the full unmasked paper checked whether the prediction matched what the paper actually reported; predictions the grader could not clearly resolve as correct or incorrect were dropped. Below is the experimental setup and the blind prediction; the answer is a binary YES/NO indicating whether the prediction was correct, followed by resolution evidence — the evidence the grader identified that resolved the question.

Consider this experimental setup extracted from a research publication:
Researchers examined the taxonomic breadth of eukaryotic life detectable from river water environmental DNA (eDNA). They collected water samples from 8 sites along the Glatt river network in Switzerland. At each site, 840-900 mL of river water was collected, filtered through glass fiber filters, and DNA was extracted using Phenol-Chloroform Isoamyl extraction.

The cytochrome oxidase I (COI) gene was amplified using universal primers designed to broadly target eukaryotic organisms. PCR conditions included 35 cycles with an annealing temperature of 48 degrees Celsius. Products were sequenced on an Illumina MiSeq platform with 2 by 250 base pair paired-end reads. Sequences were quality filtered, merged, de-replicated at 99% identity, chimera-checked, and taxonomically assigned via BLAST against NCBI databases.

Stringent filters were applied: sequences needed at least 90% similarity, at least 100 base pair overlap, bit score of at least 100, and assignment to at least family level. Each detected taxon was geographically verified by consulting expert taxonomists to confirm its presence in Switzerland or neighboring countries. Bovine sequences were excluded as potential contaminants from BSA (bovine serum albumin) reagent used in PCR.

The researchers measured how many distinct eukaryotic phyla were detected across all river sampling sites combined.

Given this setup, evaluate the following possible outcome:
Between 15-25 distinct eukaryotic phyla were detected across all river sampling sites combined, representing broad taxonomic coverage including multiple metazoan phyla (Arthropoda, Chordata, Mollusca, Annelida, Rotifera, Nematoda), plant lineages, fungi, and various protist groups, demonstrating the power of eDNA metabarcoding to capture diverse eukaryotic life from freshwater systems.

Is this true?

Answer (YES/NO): YES